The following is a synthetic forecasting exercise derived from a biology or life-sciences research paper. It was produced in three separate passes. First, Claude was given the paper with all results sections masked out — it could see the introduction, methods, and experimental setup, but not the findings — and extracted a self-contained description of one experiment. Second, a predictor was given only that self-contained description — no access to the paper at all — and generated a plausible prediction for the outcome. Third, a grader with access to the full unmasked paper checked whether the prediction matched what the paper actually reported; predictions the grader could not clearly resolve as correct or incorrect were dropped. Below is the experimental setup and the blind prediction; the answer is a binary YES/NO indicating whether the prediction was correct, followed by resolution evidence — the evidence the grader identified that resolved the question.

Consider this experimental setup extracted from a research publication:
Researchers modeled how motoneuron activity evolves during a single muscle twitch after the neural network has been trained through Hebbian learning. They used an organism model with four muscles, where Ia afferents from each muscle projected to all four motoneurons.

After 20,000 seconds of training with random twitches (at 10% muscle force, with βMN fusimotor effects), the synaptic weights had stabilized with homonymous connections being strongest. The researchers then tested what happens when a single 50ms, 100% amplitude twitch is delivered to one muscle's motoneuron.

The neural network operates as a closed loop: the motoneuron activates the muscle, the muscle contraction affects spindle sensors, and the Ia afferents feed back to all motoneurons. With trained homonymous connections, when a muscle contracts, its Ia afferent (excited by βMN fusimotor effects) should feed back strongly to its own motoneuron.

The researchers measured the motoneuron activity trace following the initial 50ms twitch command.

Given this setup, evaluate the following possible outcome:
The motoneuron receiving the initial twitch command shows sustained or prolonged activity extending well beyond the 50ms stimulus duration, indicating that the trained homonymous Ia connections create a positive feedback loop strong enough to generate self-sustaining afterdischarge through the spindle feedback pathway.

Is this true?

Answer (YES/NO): YES